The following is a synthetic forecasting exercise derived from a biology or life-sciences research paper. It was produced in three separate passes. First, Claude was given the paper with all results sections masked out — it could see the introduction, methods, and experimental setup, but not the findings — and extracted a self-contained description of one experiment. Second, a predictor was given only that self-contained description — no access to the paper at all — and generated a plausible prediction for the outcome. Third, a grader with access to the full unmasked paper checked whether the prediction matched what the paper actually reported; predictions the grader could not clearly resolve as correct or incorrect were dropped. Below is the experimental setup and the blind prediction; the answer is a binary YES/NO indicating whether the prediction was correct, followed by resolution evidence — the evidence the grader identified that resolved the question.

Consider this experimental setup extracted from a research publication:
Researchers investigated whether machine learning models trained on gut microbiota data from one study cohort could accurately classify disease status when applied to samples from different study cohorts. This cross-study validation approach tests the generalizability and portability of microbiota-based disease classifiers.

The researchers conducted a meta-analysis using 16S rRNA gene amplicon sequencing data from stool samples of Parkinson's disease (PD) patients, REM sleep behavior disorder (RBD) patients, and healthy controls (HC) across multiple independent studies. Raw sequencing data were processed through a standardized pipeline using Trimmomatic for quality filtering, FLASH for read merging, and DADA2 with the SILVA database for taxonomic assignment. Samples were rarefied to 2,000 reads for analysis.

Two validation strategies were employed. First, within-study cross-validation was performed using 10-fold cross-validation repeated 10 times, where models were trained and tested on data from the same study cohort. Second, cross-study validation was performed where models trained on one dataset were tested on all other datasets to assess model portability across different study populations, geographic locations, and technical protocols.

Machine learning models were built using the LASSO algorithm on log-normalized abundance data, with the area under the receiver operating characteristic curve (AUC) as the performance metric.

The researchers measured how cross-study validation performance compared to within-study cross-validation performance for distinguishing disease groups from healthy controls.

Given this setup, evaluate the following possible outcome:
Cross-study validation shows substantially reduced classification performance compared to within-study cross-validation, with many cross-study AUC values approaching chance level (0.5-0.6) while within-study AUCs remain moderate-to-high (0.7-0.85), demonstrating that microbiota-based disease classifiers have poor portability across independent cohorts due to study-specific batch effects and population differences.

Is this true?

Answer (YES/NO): NO